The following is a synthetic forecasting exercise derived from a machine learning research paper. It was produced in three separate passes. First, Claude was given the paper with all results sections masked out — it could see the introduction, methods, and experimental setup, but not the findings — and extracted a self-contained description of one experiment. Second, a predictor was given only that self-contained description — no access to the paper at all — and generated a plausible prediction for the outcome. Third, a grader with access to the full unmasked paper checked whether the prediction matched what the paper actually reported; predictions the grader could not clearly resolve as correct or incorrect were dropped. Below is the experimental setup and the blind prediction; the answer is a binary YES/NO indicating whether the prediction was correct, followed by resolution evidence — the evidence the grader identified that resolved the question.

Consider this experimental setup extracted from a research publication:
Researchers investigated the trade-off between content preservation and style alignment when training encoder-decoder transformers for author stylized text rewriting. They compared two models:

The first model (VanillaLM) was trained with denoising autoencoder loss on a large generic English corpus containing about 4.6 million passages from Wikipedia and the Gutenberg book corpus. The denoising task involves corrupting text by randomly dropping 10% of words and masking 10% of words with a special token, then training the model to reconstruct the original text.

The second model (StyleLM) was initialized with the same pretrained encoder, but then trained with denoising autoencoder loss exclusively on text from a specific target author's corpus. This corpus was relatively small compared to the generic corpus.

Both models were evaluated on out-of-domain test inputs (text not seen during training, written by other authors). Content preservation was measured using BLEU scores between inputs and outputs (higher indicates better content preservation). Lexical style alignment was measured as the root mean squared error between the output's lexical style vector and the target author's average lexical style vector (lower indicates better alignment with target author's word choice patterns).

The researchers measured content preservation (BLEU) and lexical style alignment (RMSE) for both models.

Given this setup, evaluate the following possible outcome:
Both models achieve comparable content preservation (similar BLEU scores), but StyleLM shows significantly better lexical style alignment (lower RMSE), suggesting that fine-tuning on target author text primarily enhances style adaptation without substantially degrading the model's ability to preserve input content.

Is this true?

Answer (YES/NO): NO